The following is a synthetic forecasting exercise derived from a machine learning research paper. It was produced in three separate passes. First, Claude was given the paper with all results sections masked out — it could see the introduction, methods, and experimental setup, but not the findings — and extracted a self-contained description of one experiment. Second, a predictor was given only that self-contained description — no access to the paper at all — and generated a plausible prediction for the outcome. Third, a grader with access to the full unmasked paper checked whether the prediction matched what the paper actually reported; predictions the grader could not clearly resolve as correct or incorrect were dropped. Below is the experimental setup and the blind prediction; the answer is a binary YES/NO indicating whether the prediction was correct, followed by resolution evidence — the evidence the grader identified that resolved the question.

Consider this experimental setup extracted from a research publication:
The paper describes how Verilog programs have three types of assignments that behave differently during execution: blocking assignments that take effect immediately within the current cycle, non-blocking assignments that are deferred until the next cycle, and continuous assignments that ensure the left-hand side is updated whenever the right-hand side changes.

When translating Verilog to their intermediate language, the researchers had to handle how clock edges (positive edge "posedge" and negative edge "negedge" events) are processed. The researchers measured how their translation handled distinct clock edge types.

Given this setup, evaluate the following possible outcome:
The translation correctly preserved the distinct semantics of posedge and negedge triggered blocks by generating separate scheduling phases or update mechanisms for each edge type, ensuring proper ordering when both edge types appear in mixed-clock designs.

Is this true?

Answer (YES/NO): NO